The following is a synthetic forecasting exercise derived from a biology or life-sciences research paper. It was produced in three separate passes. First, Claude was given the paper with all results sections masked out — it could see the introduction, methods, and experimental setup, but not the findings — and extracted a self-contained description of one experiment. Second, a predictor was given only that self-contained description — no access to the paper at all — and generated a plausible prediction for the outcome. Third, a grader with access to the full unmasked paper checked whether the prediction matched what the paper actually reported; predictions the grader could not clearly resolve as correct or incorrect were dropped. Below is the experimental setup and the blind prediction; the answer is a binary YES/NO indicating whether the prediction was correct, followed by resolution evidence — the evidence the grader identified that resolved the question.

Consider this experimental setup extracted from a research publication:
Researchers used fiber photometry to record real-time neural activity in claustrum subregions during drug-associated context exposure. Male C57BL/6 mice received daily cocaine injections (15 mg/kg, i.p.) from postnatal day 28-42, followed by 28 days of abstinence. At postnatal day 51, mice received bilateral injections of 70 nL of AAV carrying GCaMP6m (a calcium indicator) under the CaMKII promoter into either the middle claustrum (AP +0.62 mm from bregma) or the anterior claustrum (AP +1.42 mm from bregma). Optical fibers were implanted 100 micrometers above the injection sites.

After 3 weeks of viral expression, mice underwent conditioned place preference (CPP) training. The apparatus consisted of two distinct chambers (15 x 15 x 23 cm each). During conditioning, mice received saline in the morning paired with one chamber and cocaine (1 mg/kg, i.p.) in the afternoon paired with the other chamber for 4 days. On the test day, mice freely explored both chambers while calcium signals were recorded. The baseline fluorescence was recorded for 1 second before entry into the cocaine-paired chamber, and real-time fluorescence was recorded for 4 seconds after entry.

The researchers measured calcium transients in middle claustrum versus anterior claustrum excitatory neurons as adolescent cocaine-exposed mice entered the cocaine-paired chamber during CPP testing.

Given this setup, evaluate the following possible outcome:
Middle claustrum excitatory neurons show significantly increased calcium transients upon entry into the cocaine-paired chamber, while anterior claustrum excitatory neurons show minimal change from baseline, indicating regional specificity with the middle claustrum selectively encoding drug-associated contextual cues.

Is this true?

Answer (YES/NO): NO